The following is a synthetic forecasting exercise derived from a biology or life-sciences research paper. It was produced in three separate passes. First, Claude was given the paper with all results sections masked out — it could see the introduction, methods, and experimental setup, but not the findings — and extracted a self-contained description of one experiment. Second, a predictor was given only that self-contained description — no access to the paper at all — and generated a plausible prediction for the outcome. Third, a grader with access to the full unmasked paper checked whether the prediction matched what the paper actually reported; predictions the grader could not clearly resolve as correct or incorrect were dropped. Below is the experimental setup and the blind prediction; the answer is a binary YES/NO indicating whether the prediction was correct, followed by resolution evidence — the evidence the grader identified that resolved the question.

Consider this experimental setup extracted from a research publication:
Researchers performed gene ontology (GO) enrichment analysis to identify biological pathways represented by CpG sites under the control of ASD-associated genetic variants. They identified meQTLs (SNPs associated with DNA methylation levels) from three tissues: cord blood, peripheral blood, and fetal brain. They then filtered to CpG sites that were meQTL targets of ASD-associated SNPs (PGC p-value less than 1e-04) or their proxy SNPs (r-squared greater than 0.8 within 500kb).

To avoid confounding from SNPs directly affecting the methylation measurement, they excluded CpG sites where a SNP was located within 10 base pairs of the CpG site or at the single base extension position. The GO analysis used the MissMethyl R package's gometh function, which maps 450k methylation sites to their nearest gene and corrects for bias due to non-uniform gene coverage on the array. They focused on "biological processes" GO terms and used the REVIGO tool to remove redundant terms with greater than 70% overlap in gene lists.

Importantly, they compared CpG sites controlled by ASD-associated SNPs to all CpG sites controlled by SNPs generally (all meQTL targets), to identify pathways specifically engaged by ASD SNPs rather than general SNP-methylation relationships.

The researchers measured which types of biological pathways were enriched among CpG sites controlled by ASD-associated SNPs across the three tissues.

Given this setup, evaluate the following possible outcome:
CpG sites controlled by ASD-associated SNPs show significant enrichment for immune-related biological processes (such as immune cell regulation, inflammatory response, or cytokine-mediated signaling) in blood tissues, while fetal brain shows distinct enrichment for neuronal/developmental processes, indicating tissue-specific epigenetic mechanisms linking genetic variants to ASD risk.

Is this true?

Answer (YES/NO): NO